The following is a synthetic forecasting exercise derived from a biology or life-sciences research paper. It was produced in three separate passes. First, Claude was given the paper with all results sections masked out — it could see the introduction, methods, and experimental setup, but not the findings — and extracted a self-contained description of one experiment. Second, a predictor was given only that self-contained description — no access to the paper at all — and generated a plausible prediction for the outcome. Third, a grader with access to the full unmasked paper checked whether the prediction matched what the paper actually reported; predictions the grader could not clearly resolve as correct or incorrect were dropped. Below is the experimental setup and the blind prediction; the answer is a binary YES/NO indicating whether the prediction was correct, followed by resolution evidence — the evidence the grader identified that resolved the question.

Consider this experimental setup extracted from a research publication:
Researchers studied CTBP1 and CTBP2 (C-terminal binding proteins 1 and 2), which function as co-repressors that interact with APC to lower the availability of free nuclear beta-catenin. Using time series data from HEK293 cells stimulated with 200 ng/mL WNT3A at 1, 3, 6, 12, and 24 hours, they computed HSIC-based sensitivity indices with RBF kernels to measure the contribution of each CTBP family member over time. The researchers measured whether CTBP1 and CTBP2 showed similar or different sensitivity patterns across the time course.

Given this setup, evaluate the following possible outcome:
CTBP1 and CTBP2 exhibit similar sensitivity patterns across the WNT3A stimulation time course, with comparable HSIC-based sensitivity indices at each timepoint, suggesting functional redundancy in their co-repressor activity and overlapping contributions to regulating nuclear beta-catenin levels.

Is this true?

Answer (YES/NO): NO